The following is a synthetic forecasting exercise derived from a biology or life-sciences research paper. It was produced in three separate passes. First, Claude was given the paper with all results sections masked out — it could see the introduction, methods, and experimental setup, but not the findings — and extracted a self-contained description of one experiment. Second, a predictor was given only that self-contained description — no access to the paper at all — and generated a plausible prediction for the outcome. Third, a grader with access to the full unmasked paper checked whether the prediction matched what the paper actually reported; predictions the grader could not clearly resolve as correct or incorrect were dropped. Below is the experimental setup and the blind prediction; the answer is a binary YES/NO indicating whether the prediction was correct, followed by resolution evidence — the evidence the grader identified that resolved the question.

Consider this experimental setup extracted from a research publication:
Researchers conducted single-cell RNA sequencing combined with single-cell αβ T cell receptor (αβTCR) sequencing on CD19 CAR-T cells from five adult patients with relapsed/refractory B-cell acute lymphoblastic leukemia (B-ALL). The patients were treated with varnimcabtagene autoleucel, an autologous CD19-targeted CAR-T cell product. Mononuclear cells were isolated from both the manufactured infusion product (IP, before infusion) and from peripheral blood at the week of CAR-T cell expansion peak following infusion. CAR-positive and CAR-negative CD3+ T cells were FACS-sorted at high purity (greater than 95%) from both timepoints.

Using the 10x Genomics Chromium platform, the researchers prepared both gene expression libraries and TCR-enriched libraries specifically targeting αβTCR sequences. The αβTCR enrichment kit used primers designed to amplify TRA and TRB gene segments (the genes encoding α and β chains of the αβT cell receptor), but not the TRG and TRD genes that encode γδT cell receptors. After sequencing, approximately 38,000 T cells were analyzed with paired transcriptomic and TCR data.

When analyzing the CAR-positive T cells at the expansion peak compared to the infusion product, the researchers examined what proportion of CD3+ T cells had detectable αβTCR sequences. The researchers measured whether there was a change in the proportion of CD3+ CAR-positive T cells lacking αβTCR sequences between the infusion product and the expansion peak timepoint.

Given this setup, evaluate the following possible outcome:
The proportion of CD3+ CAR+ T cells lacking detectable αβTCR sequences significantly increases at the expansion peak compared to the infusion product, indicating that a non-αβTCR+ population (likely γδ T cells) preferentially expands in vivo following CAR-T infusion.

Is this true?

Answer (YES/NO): YES